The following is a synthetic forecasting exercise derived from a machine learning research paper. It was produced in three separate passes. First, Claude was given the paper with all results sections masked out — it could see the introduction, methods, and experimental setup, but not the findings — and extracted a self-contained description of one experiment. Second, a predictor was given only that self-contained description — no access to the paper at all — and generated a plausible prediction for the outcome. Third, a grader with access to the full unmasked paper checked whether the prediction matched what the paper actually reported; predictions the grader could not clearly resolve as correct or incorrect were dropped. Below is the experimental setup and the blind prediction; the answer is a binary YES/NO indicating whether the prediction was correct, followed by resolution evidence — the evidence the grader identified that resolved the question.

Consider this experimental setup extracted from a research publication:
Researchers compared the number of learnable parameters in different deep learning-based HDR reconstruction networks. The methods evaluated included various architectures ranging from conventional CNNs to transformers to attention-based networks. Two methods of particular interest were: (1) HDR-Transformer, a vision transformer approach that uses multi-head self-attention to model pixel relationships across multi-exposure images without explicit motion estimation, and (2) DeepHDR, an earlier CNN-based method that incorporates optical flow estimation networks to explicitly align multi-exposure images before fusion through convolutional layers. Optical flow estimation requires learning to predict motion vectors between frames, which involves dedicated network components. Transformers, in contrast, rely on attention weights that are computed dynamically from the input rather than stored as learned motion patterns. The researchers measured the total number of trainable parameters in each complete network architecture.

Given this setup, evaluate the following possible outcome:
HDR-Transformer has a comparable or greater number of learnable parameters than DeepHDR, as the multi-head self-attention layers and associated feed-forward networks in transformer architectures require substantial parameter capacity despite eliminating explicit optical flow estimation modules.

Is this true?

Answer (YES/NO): NO